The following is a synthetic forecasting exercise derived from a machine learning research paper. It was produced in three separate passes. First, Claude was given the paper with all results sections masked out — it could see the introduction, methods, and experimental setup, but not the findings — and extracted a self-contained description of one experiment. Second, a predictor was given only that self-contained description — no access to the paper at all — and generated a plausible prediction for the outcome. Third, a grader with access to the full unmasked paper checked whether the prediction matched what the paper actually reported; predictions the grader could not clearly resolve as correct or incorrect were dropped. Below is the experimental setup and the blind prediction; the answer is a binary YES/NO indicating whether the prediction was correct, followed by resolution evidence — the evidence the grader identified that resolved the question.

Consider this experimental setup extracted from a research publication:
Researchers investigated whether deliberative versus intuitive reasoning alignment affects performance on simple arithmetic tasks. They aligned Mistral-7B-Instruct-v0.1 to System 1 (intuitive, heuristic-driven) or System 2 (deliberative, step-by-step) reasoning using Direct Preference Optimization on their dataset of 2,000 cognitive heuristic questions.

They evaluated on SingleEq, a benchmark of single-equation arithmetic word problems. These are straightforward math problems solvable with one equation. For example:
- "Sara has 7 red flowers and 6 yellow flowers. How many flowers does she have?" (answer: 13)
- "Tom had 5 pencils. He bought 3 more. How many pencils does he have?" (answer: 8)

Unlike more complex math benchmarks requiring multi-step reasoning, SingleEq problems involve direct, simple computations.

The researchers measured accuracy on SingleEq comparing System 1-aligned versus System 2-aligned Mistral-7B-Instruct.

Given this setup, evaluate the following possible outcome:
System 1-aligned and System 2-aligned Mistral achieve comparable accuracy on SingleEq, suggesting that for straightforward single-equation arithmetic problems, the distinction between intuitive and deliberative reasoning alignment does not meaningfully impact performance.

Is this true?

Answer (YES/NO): NO